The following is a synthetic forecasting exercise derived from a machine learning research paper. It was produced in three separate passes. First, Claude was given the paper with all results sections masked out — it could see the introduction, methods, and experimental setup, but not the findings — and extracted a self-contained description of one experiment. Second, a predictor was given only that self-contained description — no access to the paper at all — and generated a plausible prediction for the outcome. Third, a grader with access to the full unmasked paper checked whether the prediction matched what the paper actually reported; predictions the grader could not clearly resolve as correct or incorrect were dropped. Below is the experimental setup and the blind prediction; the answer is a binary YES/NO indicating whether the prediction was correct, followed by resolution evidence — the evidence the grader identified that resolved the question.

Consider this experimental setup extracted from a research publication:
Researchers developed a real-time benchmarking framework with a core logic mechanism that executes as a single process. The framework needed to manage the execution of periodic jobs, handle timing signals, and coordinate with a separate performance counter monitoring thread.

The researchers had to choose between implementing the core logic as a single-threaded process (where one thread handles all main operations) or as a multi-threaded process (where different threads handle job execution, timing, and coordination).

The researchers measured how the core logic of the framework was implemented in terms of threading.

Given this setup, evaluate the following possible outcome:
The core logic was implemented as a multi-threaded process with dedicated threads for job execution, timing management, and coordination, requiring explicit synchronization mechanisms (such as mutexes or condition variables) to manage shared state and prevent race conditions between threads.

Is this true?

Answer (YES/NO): NO